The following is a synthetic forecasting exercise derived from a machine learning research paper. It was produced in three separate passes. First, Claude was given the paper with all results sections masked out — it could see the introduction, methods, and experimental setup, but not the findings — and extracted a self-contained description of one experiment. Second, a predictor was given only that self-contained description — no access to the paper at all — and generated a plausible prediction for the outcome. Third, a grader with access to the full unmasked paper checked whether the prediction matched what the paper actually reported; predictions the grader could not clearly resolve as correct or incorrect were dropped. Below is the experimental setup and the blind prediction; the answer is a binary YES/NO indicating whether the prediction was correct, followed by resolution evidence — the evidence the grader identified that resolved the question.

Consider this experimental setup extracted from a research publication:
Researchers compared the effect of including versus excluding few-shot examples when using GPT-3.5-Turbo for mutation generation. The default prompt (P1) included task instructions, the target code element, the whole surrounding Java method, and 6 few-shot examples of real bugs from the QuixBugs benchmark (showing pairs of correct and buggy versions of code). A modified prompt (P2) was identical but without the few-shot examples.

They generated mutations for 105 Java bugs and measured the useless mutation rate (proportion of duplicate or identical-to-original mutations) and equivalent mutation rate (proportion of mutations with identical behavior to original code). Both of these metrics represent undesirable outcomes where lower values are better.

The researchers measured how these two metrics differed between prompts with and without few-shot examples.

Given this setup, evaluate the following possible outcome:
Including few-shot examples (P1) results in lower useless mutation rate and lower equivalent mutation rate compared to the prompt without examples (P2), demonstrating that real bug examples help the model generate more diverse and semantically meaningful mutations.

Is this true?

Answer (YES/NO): NO